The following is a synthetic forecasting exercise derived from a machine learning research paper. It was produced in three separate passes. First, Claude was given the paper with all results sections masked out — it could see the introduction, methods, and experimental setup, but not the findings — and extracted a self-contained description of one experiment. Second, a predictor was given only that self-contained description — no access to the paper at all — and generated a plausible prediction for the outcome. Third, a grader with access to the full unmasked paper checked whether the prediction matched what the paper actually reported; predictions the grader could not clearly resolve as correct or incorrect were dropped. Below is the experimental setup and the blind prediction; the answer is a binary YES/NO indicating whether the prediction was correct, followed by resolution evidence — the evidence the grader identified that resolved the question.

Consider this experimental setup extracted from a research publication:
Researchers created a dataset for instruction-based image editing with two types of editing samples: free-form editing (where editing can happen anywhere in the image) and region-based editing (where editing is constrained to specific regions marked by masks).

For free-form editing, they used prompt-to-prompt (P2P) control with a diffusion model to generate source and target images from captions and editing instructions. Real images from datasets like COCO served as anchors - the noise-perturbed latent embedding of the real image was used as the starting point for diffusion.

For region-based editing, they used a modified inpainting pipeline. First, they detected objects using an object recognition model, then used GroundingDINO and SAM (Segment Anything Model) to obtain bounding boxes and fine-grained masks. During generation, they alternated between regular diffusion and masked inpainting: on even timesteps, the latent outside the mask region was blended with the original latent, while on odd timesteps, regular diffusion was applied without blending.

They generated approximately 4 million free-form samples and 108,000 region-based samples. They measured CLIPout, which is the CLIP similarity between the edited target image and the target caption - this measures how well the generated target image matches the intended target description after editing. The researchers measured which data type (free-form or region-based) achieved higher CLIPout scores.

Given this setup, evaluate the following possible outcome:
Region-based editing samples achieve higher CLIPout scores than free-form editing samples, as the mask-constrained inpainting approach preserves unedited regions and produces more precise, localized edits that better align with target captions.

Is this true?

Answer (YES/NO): NO